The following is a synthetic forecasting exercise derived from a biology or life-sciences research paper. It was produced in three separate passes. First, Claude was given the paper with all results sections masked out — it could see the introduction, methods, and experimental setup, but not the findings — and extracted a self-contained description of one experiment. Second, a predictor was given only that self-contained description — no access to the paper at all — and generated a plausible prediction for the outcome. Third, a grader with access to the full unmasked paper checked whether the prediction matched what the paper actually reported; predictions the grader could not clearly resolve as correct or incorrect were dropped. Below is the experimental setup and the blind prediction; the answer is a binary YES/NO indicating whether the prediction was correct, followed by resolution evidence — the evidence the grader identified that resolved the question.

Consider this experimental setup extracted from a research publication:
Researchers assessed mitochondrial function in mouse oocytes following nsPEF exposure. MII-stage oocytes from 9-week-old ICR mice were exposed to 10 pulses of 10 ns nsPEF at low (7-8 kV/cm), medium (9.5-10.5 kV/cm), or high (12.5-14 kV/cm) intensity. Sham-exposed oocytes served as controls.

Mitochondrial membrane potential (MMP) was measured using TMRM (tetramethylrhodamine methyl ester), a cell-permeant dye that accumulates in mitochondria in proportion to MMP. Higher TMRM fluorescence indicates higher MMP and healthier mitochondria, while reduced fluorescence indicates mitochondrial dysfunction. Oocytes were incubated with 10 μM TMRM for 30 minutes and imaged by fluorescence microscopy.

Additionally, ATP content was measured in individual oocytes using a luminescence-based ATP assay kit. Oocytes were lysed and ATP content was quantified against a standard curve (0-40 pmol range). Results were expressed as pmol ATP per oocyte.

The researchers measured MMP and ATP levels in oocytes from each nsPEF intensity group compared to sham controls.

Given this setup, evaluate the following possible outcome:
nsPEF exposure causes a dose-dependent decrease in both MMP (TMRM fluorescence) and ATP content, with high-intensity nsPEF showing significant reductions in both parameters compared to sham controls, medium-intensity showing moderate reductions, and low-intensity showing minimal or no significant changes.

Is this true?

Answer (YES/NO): NO